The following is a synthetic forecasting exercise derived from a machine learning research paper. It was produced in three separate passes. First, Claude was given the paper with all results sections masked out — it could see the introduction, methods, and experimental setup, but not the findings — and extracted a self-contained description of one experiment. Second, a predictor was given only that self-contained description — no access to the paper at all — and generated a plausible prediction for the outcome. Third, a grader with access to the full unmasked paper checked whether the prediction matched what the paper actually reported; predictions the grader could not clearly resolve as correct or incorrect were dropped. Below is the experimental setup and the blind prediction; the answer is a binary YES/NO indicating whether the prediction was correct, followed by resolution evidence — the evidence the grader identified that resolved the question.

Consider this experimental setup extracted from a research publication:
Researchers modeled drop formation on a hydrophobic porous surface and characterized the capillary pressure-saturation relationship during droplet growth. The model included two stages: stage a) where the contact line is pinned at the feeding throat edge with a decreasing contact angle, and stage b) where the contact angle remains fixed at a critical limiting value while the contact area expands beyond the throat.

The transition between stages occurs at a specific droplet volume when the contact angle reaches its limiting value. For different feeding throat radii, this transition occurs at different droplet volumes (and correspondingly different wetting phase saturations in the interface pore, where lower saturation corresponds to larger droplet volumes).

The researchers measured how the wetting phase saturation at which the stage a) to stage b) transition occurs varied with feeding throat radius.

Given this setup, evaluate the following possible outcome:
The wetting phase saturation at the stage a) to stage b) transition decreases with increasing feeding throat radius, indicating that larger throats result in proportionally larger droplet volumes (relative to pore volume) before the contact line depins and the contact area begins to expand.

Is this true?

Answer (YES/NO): YES